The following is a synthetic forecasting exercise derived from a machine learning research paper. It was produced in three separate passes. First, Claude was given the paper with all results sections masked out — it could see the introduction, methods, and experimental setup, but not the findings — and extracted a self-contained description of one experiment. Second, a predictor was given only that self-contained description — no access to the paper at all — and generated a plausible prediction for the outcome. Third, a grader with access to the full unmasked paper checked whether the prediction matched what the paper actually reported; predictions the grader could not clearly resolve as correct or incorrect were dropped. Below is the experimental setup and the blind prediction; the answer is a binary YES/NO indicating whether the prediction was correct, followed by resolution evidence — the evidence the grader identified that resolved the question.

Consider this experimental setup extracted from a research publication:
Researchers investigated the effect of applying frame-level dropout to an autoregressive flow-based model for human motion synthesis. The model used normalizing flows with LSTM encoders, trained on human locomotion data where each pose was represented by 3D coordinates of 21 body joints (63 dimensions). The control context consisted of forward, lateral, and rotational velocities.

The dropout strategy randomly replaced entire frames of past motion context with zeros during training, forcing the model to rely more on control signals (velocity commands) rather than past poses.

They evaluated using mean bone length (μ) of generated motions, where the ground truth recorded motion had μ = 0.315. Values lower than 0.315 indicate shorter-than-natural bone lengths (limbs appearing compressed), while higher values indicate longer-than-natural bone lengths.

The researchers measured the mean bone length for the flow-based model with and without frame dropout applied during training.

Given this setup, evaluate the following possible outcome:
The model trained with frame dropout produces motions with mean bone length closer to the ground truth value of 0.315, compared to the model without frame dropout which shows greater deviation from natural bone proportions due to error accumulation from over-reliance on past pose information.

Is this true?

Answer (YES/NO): YES